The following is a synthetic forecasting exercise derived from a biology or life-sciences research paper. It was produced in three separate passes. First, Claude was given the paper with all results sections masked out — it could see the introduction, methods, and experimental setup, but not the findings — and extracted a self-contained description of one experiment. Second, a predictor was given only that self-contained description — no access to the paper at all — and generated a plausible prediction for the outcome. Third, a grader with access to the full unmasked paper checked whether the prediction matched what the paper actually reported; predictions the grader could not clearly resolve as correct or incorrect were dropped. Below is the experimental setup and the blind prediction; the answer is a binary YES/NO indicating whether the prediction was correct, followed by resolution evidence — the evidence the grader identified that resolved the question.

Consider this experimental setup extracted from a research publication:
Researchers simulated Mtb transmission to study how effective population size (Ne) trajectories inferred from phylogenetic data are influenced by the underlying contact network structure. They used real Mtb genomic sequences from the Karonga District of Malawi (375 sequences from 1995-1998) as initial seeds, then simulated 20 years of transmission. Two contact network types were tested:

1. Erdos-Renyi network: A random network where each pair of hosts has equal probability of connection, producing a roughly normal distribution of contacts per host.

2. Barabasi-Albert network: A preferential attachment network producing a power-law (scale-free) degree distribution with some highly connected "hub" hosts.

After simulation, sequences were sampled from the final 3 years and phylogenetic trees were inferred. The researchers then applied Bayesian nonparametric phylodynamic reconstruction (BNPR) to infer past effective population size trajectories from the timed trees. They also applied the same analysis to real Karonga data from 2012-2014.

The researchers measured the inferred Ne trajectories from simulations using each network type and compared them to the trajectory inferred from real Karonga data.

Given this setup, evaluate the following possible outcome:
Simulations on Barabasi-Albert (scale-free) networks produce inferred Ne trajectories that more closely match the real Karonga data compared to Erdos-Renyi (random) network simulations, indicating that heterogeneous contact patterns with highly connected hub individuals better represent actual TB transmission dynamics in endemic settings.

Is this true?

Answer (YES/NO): NO